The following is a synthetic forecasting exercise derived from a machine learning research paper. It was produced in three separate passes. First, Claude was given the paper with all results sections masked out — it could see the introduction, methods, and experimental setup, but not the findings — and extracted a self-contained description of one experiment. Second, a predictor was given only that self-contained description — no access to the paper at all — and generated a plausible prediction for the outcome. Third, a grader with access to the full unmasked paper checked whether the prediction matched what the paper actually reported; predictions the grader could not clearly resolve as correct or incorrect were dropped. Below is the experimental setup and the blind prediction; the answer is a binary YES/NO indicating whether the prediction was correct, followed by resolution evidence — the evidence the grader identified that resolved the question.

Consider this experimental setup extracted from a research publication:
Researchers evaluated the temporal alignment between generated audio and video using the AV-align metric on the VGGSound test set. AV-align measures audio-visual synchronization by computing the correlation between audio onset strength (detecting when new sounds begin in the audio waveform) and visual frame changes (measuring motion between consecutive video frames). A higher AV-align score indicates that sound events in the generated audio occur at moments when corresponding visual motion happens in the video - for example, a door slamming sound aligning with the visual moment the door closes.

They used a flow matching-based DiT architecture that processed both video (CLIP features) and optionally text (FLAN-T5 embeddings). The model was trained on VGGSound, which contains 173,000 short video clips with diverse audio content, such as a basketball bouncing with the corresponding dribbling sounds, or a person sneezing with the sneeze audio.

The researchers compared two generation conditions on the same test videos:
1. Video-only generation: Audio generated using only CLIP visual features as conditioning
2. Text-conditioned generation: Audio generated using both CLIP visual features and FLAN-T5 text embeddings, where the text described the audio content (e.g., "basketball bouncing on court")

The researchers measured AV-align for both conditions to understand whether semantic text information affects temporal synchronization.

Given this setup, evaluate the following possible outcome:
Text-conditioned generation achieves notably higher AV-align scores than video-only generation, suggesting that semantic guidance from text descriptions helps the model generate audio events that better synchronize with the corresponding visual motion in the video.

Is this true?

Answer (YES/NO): NO